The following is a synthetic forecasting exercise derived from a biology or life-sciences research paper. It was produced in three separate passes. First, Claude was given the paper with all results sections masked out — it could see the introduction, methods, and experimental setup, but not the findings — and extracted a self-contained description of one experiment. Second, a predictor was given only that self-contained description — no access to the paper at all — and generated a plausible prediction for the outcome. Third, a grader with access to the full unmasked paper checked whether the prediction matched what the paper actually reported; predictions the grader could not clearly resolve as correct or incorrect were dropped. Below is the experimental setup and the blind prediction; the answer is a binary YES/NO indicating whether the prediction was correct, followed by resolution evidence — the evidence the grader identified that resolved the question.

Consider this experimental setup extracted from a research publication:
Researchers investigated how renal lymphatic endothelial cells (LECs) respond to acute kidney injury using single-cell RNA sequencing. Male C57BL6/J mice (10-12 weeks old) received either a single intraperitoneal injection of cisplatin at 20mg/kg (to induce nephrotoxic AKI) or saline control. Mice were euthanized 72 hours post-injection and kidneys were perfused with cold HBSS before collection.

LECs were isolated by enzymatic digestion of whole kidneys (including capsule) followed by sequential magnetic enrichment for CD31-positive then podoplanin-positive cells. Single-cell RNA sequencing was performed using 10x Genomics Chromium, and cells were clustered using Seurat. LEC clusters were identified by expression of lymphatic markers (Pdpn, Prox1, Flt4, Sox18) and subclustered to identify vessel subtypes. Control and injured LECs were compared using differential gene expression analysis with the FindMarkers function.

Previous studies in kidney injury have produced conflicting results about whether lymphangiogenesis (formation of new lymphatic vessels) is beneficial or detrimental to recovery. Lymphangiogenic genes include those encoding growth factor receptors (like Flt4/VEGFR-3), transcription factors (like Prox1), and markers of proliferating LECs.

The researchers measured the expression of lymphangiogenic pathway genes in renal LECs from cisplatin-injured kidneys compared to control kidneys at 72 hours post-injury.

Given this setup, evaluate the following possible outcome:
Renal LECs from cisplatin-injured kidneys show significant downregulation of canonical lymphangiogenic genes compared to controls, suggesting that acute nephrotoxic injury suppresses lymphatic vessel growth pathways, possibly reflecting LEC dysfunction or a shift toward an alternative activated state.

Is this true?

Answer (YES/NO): NO